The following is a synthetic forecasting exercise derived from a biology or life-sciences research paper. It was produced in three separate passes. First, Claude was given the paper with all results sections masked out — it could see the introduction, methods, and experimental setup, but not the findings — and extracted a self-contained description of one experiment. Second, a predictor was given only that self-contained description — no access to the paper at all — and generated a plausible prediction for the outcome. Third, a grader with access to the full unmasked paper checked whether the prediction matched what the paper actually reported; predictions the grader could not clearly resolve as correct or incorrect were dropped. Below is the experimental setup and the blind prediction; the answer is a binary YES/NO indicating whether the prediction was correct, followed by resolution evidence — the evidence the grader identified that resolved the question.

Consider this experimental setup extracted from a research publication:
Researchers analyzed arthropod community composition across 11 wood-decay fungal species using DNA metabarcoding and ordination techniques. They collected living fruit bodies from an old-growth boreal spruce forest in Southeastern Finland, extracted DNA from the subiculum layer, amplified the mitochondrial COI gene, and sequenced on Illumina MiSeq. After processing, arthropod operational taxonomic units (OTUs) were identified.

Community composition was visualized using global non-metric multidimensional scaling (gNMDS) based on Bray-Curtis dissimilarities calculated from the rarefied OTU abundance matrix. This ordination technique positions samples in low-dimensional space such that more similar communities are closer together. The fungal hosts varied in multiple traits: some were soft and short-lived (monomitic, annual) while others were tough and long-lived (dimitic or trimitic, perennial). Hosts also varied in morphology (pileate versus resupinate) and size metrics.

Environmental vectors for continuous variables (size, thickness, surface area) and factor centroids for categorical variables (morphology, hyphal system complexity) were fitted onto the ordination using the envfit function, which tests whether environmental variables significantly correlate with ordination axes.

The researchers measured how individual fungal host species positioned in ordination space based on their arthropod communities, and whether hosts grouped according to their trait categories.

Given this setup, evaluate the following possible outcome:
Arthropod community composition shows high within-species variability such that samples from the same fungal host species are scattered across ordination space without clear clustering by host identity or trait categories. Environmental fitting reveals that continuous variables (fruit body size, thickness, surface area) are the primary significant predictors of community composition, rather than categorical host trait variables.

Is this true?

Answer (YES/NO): NO